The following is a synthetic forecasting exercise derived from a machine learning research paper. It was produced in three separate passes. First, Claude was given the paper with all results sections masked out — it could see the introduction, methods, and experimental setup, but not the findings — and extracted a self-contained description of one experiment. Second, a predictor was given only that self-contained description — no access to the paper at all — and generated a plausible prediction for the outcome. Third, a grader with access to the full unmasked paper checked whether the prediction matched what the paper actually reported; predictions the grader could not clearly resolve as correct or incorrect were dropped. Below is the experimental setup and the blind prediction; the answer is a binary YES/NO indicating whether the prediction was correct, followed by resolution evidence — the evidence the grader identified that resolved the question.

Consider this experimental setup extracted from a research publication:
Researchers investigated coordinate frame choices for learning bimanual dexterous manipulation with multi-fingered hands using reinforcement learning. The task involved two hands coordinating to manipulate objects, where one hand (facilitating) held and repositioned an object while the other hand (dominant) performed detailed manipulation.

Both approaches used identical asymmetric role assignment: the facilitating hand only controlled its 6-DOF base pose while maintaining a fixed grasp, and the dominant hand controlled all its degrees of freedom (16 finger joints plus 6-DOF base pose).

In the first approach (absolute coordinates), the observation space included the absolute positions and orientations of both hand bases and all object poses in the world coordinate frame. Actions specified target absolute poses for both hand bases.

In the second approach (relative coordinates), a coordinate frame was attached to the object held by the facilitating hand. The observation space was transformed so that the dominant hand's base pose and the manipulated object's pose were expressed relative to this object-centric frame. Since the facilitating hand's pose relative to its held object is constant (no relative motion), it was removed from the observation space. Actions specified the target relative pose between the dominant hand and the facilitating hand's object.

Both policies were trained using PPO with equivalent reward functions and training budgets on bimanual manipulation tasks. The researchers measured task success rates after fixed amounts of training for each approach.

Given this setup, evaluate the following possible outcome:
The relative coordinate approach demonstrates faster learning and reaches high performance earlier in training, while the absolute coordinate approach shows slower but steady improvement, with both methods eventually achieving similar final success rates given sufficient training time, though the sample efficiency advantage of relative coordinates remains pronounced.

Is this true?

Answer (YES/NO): NO